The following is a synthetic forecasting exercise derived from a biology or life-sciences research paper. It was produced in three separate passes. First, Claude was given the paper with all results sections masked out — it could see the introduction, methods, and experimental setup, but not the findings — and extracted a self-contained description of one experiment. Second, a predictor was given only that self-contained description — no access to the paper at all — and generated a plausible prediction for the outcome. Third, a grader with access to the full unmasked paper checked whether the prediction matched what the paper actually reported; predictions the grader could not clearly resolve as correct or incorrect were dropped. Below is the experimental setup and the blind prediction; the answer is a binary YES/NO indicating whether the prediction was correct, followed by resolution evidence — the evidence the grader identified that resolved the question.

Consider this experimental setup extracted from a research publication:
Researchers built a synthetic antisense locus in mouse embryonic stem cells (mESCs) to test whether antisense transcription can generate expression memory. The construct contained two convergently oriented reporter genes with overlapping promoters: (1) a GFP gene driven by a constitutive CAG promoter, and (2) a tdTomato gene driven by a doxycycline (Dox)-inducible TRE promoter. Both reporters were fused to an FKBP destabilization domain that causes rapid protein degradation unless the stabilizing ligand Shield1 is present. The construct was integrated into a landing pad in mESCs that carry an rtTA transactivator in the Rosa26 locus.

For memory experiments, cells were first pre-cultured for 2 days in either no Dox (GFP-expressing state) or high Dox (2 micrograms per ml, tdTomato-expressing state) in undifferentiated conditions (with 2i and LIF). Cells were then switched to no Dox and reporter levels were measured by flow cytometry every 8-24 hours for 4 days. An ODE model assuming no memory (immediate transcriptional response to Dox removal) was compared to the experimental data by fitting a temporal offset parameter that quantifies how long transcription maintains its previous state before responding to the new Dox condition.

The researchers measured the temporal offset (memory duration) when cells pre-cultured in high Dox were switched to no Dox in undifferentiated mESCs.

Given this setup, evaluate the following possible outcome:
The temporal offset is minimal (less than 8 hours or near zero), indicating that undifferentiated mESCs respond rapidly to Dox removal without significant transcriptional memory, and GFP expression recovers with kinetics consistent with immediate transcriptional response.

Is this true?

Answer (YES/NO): NO